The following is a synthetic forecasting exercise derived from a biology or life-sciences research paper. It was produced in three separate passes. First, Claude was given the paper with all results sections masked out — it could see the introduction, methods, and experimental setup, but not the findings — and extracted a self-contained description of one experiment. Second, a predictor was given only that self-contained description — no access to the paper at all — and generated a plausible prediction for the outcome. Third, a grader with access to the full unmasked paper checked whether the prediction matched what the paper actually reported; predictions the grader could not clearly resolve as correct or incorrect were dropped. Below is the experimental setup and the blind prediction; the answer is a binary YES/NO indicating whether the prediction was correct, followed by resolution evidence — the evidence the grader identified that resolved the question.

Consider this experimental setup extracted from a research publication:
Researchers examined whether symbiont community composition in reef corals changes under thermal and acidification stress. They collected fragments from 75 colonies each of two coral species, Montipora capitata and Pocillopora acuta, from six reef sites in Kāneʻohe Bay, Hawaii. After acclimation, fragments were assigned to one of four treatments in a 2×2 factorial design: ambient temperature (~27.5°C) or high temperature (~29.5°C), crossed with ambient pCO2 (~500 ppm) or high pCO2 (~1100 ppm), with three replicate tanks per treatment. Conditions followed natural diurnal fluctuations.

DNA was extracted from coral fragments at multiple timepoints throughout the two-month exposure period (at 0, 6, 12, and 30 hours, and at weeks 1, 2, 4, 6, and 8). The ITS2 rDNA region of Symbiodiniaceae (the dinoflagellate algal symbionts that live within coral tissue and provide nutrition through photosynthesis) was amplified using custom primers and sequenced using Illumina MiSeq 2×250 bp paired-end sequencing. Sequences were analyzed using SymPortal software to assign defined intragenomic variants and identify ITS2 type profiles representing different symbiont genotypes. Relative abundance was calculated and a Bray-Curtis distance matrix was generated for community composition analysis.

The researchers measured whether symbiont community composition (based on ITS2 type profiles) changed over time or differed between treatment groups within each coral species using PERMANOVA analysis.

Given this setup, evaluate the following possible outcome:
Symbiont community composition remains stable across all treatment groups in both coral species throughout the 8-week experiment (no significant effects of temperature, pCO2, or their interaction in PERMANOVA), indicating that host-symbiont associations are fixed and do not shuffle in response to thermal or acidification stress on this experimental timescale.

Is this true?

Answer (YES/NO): YES